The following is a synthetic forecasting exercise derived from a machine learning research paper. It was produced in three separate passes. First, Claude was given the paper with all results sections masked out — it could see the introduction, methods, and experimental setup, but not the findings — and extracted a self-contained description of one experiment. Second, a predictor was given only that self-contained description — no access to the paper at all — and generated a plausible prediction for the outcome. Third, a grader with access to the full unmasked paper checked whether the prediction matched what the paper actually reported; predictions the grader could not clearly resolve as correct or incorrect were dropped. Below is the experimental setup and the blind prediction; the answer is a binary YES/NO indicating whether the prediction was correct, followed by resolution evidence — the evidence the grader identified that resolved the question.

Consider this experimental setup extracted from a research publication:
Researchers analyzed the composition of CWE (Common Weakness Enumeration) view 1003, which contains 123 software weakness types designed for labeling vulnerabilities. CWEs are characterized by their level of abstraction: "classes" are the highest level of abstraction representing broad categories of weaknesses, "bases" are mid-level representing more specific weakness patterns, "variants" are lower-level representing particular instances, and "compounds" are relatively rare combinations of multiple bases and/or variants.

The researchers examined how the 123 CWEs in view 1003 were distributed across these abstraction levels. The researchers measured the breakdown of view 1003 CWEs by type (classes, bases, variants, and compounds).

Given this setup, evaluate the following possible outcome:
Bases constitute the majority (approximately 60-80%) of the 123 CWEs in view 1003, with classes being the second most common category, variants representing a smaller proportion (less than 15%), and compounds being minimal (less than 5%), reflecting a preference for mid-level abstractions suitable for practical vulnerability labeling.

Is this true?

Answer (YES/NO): YES